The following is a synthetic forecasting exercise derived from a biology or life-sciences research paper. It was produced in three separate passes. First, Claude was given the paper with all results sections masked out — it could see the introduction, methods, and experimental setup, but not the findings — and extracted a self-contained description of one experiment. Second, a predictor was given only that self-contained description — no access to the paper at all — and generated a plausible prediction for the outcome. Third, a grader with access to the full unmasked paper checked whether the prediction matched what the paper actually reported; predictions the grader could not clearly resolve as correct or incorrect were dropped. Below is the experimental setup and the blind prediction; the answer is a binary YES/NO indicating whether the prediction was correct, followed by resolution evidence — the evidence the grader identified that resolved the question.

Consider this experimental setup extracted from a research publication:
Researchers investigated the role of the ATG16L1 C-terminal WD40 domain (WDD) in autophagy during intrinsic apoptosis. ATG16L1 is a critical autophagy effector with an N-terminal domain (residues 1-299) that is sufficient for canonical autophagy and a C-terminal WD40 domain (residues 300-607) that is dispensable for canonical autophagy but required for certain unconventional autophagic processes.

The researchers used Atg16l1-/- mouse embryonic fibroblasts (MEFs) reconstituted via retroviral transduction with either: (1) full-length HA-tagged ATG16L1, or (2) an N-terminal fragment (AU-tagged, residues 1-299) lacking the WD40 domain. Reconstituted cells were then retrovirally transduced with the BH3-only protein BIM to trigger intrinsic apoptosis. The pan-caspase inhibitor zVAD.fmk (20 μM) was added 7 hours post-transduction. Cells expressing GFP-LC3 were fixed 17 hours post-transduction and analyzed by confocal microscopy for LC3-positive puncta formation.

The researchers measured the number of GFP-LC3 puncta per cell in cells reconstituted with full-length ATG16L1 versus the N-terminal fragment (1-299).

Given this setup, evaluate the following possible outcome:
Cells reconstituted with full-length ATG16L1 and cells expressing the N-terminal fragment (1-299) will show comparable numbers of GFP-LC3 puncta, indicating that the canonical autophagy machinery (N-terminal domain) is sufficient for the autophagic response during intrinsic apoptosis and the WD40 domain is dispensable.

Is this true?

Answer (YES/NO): NO